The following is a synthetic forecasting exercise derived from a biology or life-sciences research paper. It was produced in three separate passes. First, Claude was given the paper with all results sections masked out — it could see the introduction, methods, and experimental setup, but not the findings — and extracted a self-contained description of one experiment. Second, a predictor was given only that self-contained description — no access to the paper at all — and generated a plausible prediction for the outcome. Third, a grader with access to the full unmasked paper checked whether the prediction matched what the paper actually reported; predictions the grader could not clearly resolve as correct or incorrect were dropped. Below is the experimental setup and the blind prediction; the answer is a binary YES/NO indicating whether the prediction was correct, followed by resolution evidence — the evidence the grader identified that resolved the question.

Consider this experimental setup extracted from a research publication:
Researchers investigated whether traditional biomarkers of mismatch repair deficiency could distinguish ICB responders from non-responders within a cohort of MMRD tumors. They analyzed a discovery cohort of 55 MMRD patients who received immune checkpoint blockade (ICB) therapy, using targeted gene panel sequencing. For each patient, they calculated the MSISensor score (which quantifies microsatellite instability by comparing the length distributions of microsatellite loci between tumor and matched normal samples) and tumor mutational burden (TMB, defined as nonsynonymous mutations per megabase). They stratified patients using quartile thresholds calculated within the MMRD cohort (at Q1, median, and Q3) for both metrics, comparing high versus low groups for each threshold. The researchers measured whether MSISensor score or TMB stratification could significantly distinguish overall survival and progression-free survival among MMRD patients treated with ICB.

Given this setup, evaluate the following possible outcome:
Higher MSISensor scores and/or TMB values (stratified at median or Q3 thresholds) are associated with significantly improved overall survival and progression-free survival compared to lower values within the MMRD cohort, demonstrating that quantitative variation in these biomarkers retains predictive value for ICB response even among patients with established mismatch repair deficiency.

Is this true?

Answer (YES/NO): NO